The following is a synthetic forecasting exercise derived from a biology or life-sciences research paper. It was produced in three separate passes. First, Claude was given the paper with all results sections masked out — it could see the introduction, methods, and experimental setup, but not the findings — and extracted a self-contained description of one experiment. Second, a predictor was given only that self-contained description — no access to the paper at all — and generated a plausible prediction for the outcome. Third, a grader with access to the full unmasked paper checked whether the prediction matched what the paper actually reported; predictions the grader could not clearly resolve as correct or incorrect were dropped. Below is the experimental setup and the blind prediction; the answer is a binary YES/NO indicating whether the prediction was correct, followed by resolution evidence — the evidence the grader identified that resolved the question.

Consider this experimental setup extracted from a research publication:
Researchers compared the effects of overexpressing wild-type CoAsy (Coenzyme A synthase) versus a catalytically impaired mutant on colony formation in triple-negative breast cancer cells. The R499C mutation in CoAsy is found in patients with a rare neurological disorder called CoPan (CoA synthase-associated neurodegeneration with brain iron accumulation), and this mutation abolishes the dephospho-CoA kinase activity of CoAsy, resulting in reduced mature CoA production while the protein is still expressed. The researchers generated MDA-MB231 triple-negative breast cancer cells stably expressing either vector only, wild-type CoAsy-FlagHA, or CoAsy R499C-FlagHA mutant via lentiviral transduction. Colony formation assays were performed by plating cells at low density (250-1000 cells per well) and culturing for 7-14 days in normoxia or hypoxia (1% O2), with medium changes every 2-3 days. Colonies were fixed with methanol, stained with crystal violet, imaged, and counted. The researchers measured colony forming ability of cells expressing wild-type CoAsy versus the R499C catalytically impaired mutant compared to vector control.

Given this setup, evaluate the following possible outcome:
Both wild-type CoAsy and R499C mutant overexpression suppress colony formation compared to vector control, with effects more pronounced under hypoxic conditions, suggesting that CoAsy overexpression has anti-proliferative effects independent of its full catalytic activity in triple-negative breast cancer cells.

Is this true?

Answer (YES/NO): NO